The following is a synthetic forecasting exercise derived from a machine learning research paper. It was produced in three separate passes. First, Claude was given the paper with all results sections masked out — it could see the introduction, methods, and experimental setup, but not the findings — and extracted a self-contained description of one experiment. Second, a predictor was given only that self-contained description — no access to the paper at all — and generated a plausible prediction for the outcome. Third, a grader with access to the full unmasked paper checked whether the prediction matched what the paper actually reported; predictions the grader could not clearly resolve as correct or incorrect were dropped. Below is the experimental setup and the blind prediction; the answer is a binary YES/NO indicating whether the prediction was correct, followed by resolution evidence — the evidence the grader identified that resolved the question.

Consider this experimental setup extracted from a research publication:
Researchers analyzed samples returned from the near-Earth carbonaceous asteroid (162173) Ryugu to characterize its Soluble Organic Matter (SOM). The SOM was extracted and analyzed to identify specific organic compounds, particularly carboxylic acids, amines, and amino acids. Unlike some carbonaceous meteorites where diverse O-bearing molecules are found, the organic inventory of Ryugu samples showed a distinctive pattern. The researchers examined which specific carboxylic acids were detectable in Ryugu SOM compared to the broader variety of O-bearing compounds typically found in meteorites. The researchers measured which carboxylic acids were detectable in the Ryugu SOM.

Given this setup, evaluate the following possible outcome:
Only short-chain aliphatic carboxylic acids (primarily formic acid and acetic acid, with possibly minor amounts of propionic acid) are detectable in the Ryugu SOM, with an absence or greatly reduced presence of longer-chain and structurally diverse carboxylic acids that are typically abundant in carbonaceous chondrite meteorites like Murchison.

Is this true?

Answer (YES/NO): NO